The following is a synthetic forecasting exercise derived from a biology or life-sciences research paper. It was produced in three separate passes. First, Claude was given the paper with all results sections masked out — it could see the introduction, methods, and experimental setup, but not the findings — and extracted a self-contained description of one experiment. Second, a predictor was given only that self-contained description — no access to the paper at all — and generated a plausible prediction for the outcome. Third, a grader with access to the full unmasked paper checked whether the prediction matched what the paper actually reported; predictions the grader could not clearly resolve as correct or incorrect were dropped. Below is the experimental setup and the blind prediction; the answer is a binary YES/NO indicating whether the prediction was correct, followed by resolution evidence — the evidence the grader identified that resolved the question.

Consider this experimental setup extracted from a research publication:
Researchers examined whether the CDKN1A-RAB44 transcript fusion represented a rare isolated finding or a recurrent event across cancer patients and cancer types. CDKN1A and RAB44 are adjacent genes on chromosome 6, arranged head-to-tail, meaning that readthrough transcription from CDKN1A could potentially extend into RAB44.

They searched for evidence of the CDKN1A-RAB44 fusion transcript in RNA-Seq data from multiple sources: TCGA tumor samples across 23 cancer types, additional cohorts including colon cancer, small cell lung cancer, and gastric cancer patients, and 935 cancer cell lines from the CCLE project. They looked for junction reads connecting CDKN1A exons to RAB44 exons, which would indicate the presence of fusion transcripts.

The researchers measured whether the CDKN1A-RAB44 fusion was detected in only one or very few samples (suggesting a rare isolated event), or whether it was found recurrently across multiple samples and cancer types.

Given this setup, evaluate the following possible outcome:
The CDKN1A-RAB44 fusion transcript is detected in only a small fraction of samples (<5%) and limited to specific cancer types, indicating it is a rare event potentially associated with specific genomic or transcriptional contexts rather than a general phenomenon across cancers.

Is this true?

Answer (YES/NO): NO